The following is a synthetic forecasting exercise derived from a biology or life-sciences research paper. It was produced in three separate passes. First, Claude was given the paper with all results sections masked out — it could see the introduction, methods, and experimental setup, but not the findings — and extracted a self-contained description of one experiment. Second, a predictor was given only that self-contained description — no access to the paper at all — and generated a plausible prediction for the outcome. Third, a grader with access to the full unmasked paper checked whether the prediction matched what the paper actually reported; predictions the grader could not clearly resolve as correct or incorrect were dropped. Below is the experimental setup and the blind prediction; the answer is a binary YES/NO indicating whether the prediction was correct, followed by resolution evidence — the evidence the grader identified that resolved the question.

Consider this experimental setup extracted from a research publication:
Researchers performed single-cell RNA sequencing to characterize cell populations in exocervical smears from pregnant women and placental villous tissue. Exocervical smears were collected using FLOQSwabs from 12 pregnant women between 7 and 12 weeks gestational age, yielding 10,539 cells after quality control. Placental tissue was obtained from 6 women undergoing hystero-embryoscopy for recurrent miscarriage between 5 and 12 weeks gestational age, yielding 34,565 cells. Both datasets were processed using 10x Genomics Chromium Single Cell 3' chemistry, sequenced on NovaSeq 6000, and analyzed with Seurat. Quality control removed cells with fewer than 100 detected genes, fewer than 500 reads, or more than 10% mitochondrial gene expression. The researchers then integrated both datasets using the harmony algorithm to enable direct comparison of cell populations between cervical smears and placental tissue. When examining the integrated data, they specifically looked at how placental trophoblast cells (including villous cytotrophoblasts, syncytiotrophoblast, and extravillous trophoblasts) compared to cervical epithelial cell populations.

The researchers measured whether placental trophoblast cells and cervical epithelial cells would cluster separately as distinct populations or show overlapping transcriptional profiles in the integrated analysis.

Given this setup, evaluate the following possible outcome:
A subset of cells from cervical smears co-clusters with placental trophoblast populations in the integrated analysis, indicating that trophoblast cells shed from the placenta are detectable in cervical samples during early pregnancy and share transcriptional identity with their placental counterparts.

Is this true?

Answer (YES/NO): NO